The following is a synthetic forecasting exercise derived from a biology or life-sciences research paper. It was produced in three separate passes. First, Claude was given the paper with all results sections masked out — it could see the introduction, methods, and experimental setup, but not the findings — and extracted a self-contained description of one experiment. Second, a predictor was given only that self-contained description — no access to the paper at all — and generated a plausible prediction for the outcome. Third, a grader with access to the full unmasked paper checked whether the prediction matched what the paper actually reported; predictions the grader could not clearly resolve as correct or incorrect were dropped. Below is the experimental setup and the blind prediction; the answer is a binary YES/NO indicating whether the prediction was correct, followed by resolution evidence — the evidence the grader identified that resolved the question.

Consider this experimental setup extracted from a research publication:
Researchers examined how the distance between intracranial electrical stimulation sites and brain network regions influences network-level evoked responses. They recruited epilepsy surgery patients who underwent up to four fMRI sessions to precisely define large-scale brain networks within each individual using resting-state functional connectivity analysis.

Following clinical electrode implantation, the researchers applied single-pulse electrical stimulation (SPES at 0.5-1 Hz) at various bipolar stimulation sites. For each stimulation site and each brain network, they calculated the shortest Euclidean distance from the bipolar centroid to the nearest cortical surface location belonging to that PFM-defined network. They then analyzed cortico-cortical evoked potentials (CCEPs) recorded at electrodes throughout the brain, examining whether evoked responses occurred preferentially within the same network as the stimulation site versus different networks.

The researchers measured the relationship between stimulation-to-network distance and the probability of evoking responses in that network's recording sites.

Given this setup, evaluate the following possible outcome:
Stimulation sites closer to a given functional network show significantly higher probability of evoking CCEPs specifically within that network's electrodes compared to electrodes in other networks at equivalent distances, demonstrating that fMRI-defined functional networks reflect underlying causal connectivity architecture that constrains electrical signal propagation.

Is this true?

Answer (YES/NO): YES